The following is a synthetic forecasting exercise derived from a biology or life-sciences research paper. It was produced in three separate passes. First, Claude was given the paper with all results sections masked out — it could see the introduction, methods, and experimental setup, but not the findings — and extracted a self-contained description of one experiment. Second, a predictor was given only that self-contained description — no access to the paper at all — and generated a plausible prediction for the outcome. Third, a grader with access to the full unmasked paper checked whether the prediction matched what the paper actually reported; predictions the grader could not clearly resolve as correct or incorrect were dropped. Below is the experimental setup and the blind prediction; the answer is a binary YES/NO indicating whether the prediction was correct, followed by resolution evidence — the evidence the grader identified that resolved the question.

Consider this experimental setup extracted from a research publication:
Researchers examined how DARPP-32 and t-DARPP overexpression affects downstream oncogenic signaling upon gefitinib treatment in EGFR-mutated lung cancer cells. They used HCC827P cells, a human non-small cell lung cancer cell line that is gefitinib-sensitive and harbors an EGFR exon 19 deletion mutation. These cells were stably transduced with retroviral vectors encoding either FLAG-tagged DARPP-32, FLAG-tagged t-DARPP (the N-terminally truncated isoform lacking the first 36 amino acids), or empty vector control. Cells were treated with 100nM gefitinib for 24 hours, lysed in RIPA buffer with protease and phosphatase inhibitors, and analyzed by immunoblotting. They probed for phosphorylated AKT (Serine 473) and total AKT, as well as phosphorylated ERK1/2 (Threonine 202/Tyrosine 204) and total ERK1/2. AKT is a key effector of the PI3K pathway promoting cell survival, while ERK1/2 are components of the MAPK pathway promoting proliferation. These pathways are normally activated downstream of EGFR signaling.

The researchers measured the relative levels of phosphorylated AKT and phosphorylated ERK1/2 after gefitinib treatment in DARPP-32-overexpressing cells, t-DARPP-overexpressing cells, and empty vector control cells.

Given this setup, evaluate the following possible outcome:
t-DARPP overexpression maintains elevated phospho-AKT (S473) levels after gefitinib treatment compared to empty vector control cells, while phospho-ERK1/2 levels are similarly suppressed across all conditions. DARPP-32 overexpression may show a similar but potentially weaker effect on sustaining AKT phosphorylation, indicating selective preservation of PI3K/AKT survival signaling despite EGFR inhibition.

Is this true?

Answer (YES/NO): NO